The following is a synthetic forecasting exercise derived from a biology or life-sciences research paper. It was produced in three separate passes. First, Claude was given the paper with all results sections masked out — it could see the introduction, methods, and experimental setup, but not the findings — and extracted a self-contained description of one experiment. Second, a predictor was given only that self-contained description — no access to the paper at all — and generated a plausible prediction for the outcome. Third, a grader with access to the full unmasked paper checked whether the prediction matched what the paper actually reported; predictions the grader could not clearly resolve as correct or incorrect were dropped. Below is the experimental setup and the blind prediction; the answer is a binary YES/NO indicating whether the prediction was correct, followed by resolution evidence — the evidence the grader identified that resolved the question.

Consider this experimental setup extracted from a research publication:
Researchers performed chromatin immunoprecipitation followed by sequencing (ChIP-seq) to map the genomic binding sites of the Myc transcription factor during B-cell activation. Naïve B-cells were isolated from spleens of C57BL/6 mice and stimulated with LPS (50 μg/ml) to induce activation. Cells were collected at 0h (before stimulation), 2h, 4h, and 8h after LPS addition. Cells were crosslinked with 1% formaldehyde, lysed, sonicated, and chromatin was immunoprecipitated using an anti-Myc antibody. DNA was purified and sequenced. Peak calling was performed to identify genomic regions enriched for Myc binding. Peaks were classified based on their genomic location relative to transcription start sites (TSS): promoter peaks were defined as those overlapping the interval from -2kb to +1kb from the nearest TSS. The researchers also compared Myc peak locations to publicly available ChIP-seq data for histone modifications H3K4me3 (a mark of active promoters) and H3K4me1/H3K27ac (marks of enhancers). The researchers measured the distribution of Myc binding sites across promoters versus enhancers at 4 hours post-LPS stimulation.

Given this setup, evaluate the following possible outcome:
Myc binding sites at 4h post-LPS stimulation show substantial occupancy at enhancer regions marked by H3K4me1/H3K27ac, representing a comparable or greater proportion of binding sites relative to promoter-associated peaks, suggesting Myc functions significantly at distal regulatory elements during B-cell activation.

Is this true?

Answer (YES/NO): NO